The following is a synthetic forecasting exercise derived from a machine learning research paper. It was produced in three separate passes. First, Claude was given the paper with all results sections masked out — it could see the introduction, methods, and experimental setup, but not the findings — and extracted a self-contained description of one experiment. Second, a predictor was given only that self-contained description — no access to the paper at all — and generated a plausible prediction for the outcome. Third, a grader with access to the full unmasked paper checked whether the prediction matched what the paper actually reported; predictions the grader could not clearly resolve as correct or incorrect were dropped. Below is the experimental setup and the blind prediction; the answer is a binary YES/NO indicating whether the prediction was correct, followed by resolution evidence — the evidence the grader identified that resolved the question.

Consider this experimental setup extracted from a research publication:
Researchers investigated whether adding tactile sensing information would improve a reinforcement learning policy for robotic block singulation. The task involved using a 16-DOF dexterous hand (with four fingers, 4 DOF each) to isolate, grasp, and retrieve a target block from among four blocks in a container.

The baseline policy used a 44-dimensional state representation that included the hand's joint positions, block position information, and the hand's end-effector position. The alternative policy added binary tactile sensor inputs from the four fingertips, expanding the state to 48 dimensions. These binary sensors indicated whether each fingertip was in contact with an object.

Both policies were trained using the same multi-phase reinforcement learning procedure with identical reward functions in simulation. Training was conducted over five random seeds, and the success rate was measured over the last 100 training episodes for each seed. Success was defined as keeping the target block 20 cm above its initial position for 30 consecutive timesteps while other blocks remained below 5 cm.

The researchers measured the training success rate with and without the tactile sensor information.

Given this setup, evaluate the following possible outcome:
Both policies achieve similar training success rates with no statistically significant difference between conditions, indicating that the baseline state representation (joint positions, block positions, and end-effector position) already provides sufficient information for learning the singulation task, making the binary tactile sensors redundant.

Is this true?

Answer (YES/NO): YES